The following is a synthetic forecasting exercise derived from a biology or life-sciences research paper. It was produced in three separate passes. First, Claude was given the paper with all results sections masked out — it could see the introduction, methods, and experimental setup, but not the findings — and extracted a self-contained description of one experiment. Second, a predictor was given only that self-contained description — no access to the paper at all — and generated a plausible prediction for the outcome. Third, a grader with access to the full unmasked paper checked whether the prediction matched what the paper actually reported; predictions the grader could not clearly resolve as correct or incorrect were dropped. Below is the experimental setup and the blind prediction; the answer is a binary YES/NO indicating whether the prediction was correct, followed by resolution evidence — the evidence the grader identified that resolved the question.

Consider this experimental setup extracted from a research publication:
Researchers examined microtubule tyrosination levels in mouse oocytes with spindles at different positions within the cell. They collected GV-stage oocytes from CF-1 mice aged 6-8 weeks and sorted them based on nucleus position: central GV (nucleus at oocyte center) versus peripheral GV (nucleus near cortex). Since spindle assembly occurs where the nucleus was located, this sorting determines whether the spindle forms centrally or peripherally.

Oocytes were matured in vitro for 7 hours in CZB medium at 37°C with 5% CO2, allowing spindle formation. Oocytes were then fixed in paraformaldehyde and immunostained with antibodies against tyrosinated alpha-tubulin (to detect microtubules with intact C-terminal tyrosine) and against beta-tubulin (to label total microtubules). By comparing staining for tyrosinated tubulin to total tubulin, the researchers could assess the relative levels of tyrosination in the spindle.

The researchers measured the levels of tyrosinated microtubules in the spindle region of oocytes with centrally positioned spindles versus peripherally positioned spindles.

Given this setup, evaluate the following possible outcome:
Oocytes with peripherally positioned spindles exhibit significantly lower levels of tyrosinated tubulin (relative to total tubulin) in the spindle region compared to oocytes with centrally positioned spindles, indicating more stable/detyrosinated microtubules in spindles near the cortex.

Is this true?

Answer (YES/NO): NO